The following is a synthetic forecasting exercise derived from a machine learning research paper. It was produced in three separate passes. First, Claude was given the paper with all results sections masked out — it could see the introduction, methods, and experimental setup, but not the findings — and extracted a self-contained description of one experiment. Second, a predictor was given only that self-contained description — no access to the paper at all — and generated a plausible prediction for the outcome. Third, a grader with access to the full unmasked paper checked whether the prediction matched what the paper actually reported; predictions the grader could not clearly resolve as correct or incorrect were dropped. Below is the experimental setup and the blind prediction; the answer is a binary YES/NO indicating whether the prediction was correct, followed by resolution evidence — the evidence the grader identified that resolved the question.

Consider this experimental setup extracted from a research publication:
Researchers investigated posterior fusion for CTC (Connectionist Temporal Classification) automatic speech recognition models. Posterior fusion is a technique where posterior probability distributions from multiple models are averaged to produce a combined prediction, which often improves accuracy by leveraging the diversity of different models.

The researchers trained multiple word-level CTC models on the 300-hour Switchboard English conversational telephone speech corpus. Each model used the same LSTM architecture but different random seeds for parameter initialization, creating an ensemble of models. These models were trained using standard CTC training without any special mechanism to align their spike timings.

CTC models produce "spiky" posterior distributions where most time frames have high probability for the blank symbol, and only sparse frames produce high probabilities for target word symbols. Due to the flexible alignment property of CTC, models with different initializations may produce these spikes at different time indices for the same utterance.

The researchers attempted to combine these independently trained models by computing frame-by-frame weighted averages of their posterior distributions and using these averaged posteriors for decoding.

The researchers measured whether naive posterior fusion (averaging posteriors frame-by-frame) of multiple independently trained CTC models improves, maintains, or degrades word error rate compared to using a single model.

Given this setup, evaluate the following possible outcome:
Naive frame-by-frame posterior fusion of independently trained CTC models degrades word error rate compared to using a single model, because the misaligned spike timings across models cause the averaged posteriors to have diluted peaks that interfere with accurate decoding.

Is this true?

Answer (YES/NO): YES